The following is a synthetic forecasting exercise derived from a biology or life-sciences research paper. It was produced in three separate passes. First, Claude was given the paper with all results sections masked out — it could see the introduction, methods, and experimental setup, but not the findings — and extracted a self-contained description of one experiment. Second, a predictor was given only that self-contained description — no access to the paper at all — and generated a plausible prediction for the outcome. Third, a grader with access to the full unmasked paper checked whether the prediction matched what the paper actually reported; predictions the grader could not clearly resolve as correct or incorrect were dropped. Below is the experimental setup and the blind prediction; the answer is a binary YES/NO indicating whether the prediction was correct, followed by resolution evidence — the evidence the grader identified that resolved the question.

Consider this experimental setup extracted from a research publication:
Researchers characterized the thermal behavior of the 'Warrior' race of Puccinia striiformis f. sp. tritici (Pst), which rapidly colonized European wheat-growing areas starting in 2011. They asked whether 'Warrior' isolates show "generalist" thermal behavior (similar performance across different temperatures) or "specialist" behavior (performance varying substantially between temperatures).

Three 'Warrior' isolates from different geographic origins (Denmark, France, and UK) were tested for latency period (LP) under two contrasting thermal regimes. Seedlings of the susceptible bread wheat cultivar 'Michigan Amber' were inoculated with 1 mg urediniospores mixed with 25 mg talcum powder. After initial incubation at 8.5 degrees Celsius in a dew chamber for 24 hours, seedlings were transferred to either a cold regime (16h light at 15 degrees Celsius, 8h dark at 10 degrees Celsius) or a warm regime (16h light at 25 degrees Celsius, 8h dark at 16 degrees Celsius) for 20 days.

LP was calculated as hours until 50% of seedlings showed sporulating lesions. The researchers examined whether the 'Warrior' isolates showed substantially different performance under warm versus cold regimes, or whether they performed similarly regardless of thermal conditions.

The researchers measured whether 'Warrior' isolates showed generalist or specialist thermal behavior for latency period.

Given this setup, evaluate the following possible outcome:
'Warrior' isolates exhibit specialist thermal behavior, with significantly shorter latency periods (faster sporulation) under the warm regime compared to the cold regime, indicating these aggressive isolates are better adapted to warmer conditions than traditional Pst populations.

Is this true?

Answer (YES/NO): NO